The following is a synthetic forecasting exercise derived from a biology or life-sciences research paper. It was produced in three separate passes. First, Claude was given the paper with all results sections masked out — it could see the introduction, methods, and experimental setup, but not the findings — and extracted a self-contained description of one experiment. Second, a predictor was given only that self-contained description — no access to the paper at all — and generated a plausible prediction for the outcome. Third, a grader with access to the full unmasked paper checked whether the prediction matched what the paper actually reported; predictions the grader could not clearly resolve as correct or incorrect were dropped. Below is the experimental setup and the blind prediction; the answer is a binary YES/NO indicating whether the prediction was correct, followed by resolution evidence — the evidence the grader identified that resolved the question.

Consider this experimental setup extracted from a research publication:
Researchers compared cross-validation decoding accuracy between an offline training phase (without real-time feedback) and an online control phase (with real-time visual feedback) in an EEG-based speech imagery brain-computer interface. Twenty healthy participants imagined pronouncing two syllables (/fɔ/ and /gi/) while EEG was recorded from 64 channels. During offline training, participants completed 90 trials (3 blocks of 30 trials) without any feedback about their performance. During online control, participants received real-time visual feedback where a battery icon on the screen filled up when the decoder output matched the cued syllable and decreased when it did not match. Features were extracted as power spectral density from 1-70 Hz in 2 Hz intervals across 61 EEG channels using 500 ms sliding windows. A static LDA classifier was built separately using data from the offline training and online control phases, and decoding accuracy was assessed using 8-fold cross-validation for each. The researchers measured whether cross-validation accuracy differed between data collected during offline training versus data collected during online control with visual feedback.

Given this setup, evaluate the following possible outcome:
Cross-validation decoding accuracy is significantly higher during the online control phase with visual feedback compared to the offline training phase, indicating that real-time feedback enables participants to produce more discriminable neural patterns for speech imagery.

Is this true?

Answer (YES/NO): YES